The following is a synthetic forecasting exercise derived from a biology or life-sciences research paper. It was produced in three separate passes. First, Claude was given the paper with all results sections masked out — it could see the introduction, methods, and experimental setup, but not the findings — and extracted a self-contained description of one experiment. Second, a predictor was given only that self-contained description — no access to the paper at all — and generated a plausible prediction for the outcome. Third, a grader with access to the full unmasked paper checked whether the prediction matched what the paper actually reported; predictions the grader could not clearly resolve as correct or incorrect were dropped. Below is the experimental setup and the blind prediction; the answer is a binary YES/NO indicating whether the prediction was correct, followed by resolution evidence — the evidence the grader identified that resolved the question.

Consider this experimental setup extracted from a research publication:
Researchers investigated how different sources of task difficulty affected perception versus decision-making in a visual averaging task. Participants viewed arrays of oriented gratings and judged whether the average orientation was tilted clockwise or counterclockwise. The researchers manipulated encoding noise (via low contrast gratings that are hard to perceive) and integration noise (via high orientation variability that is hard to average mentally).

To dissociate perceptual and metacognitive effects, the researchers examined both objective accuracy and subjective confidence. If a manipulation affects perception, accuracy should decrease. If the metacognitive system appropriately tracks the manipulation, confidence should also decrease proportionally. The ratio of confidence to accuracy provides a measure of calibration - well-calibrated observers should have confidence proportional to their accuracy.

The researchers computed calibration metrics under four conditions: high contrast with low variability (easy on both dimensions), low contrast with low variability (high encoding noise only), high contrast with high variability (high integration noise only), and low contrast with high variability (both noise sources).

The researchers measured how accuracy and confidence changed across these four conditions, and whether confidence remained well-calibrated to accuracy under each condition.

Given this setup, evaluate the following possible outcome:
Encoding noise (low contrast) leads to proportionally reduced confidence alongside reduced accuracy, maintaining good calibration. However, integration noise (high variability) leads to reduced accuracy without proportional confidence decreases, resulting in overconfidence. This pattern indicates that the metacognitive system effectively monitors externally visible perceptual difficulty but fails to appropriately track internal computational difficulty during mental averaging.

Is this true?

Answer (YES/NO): YES